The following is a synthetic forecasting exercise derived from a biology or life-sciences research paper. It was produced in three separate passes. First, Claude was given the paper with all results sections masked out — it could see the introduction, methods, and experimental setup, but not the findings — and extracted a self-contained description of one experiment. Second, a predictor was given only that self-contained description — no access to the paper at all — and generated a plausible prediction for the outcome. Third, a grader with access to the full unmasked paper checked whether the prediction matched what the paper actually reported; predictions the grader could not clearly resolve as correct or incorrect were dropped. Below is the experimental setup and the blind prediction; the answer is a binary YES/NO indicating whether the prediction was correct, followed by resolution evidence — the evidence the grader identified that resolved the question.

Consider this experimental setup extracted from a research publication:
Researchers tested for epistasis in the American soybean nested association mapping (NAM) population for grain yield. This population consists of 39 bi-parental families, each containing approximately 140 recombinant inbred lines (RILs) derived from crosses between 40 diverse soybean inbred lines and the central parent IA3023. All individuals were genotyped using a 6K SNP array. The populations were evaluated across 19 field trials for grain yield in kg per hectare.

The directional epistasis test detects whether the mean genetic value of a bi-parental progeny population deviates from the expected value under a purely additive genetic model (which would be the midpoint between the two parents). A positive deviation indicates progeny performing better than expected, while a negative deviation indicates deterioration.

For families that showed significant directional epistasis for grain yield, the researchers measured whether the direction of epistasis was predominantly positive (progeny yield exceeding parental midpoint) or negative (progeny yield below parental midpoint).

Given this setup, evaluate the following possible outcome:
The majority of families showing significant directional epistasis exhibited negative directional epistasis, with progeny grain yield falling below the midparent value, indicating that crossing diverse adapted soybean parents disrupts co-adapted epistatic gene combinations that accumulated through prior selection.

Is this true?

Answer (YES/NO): YES